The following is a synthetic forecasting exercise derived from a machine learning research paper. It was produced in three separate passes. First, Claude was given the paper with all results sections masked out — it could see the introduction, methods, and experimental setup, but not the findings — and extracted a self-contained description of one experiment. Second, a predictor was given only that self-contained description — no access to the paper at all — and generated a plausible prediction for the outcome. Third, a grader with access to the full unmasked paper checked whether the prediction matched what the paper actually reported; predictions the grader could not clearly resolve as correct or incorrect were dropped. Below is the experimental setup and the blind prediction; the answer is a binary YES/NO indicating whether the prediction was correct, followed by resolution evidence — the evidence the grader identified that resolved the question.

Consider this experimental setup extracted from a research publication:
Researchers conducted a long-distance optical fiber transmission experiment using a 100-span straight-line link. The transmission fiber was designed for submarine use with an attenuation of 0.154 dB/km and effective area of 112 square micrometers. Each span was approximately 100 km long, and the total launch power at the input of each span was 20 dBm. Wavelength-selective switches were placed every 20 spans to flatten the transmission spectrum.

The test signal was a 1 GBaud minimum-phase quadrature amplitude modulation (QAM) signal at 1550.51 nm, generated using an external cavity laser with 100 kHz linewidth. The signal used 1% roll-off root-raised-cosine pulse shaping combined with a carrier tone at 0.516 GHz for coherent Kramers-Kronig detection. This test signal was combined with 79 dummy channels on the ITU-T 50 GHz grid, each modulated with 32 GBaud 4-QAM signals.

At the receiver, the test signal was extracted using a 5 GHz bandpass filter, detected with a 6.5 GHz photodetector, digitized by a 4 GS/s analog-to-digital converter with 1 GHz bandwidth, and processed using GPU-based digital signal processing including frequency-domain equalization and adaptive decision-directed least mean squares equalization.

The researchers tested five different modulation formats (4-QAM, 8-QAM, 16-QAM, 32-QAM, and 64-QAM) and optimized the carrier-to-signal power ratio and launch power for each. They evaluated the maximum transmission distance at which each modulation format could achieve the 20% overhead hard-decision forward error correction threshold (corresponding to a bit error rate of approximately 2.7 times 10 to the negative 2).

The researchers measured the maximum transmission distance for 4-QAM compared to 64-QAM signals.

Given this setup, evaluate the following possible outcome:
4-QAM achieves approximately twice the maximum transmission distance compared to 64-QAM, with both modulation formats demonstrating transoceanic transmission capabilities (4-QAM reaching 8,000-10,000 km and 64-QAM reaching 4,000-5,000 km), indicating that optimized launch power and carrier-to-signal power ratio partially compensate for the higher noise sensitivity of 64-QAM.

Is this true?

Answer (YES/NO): NO